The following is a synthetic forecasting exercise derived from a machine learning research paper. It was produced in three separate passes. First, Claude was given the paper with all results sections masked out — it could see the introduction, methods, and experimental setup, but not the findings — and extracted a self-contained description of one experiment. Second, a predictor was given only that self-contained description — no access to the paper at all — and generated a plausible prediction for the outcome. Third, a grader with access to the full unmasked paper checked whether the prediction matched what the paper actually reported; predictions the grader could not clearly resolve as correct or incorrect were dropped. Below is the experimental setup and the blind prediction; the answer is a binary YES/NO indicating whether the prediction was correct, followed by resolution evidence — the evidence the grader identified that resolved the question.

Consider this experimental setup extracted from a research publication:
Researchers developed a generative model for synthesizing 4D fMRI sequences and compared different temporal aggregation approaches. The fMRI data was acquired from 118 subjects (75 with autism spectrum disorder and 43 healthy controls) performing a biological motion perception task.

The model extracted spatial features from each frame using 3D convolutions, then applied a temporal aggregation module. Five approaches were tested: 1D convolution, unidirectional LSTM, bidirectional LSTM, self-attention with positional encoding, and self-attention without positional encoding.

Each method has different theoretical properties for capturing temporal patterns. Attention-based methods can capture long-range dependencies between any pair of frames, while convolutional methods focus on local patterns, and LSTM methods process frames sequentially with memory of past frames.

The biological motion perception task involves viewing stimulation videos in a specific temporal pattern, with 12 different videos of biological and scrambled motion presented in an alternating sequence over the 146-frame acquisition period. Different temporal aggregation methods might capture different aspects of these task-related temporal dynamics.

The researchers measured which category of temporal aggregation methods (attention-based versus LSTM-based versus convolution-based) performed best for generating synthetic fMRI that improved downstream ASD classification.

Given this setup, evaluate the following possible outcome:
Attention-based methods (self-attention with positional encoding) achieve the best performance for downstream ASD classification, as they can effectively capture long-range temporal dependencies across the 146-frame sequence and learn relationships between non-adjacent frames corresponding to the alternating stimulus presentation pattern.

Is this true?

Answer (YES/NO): NO